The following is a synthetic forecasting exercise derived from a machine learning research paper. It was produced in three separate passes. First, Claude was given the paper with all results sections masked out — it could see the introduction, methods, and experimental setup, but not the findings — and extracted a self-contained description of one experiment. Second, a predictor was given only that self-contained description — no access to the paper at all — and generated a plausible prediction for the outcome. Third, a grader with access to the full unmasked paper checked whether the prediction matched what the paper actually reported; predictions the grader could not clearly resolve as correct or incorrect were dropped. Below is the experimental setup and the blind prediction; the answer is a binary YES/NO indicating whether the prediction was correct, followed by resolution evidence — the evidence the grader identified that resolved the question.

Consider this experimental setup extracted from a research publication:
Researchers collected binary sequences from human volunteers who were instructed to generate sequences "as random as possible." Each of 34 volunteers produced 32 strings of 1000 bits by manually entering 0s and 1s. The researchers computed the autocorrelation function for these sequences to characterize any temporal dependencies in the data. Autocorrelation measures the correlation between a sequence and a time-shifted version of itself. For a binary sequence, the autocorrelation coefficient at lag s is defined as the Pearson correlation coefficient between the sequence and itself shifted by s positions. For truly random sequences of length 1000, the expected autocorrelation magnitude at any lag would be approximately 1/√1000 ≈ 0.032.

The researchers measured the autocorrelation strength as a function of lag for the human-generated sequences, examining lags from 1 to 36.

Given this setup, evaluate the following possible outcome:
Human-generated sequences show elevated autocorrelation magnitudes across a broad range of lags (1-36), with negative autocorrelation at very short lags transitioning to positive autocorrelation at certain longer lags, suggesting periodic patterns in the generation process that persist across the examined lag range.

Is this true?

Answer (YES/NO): NO